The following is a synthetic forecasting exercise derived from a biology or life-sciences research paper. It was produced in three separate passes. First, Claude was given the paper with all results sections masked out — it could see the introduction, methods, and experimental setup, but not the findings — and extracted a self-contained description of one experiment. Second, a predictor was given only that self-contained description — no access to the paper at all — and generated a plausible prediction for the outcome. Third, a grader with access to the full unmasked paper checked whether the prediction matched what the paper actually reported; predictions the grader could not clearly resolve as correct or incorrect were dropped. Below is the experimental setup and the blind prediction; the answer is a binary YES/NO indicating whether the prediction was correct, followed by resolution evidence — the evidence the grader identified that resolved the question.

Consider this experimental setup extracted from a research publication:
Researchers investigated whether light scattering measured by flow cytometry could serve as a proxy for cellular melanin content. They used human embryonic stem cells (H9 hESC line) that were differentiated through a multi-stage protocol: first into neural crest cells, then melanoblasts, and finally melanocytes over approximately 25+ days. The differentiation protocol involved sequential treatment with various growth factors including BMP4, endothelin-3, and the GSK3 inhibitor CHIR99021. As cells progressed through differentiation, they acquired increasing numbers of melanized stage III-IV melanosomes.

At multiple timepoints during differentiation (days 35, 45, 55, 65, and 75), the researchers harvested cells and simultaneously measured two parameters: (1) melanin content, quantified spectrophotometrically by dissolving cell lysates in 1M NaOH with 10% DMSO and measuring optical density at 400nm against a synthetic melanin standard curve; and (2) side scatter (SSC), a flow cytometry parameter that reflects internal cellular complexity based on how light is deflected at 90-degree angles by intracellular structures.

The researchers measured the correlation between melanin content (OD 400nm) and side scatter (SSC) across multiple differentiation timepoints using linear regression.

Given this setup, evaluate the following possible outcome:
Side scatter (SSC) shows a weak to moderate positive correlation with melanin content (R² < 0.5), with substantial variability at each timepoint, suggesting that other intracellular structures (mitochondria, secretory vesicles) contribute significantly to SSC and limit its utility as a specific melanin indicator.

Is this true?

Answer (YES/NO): NO